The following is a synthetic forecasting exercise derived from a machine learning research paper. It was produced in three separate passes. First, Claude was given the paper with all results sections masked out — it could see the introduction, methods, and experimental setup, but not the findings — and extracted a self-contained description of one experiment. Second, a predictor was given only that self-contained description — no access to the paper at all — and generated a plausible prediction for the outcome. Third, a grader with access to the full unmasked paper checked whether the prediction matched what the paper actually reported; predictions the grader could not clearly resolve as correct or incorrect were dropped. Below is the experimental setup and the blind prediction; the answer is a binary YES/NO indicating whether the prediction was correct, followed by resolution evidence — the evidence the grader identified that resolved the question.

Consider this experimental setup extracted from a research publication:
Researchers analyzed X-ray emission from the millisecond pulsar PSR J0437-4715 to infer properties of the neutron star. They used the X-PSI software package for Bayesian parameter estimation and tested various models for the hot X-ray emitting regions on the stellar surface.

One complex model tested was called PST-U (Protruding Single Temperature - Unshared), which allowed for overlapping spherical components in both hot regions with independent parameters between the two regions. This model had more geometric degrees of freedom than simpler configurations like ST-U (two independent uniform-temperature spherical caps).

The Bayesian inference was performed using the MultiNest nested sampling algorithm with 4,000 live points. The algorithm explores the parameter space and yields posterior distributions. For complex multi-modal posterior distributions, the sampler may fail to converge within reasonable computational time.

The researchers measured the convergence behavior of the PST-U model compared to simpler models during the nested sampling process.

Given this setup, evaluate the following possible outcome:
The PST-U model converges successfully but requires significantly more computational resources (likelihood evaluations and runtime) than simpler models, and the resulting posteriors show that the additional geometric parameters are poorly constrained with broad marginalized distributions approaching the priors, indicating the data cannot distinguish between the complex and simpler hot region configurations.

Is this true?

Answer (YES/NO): NO